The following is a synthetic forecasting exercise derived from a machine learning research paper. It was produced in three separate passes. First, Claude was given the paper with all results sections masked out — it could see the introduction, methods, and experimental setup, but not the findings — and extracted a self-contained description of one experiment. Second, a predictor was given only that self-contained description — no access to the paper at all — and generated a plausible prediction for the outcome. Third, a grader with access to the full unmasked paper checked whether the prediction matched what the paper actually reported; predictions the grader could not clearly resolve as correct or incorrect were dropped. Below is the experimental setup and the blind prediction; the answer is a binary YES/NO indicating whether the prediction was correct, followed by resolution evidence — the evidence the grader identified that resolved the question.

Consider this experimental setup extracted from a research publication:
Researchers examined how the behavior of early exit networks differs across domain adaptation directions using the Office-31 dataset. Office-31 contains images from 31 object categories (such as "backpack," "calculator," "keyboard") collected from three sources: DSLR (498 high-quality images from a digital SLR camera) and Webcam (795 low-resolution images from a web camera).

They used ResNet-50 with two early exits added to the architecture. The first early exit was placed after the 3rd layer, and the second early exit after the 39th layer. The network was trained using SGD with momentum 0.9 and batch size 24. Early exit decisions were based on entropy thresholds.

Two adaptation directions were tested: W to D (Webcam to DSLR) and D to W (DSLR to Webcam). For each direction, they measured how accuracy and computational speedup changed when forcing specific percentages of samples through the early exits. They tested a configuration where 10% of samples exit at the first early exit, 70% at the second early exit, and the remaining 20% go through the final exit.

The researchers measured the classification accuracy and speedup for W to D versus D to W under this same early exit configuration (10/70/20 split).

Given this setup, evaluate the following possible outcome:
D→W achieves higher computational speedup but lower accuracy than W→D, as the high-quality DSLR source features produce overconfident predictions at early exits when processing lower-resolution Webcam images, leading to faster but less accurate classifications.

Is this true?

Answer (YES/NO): NO